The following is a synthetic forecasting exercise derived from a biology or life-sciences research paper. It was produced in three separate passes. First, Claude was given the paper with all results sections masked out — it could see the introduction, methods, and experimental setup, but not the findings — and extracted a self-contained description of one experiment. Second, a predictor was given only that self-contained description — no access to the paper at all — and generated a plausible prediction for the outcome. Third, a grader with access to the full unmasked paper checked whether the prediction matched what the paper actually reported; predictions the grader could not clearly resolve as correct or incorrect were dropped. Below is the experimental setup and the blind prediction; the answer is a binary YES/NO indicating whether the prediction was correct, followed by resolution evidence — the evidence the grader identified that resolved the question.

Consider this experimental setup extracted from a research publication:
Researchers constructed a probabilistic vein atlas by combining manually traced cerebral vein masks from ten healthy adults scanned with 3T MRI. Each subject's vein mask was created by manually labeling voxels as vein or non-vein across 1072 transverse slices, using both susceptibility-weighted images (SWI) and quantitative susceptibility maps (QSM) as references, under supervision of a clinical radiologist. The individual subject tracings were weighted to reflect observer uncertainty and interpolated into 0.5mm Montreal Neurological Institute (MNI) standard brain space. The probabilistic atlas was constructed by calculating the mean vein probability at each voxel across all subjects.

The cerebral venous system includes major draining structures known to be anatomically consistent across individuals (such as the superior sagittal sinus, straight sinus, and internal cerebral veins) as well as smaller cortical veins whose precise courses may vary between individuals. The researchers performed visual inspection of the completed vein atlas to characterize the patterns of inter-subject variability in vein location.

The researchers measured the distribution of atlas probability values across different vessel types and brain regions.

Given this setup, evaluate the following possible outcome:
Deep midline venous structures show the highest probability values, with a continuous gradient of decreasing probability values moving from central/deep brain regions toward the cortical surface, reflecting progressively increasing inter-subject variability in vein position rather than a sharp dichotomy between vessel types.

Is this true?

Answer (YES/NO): NO